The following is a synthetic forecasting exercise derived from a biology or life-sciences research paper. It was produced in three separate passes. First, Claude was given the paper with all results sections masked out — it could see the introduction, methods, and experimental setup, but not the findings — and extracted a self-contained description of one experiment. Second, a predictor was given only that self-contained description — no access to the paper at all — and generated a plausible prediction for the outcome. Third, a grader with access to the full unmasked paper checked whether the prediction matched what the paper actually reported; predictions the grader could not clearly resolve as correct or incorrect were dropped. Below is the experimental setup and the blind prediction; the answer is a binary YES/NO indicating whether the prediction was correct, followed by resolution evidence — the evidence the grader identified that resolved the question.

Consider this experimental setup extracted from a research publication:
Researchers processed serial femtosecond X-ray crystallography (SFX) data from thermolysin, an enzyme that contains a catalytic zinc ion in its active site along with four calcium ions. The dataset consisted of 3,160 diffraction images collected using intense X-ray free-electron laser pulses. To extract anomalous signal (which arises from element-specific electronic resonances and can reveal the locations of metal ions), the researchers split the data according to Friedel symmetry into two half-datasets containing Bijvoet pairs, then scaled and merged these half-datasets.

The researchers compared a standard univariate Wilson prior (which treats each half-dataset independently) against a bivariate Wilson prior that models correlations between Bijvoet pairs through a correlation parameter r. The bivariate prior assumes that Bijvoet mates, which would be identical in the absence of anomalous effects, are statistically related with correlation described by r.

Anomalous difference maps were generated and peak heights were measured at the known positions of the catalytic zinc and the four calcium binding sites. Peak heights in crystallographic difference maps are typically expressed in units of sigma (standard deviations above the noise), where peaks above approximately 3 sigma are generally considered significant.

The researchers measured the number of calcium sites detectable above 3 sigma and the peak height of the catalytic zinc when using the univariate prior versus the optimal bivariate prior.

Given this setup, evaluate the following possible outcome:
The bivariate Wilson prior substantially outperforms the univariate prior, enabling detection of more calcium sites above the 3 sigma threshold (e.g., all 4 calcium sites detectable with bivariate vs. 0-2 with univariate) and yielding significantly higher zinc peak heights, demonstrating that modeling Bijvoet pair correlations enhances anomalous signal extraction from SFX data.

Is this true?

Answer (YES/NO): YES